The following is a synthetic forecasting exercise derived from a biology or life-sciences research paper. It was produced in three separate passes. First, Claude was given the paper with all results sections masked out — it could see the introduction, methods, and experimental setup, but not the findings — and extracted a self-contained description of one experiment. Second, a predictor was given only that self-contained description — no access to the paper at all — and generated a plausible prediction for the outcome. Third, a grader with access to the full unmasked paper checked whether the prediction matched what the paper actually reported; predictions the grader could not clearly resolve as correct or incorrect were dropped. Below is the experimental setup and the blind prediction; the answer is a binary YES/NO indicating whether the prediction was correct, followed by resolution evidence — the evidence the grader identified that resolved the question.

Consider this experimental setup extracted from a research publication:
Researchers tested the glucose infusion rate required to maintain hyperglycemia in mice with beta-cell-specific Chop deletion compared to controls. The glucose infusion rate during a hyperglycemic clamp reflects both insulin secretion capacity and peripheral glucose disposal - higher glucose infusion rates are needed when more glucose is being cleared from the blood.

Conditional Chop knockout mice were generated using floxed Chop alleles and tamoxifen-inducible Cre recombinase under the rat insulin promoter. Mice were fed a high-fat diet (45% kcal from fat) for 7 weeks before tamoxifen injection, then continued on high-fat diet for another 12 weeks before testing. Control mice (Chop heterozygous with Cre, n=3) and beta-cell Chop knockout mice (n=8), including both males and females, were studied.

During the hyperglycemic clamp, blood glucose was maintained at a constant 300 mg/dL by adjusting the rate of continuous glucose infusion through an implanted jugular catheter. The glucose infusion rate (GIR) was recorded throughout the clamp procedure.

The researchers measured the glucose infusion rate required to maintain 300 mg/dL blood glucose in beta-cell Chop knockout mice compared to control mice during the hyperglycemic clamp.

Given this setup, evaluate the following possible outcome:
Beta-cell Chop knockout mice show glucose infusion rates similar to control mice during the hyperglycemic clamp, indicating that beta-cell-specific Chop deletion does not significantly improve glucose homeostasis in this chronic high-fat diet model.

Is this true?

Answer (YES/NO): NO